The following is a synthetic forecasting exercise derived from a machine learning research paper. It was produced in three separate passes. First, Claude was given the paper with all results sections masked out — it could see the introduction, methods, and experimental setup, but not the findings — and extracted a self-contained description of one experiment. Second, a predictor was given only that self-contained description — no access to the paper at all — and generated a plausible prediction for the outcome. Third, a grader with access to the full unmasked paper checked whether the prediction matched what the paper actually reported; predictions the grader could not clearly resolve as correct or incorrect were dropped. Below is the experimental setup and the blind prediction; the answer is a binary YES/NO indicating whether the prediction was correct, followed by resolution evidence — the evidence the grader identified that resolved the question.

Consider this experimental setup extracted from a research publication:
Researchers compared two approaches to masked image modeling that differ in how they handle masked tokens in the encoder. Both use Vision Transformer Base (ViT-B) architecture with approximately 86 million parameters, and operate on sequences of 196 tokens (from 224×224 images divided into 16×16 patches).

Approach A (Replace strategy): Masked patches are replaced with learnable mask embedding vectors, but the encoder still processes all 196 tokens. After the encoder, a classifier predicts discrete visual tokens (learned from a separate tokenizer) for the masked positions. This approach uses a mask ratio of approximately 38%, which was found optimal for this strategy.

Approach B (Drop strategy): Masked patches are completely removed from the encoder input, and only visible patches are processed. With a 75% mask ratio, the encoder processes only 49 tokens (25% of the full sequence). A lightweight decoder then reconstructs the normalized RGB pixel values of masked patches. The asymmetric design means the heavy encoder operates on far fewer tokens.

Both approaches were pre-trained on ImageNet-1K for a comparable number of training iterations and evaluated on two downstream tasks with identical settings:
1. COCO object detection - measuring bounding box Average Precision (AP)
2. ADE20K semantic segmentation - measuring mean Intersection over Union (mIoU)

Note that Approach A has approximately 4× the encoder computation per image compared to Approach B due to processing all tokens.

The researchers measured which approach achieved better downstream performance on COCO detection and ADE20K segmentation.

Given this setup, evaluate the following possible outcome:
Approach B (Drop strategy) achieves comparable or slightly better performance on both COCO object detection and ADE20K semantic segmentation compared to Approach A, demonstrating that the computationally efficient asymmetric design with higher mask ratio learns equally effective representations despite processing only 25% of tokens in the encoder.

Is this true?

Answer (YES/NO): YES